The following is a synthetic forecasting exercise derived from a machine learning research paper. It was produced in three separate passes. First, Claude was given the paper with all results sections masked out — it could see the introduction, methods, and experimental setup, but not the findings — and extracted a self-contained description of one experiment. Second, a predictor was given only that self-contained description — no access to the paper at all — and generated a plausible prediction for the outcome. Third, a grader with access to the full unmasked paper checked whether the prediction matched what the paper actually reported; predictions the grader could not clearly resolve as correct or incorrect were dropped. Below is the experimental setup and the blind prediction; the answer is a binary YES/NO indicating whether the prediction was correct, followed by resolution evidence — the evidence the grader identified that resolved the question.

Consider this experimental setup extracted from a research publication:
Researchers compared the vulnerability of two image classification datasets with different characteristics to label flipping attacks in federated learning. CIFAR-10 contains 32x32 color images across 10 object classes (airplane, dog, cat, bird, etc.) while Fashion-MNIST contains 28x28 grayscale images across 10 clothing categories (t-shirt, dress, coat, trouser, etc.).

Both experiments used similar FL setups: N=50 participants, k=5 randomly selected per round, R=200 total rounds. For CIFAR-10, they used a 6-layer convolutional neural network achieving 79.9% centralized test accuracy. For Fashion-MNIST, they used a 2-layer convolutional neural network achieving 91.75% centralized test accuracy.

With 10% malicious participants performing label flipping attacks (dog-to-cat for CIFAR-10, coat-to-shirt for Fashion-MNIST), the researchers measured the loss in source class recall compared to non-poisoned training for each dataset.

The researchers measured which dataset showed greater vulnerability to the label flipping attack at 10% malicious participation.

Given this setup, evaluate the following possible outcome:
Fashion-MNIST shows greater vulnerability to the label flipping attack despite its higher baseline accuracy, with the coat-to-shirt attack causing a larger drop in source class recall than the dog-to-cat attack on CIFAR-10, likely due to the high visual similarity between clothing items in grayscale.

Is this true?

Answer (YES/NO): YES